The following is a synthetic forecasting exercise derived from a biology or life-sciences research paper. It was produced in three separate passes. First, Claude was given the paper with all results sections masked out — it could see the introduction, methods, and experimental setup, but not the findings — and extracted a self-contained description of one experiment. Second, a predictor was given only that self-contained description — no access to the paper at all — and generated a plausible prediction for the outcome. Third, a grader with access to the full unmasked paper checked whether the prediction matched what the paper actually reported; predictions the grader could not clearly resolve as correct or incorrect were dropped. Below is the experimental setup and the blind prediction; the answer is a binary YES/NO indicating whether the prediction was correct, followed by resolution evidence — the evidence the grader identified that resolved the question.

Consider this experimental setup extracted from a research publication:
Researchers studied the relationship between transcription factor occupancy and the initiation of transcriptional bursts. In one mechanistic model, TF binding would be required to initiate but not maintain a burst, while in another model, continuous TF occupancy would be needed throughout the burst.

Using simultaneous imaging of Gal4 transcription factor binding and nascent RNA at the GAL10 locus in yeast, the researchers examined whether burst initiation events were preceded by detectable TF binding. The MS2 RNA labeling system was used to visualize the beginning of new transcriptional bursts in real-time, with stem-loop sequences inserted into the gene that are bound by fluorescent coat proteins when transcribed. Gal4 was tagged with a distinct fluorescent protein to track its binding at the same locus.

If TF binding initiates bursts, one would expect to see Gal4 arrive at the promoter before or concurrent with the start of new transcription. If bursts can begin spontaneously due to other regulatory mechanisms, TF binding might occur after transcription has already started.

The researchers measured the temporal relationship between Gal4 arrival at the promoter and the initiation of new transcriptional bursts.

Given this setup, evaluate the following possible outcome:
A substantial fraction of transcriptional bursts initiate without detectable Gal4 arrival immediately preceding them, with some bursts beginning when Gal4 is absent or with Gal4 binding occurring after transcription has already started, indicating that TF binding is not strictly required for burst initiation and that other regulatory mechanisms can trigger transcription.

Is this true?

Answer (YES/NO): NO